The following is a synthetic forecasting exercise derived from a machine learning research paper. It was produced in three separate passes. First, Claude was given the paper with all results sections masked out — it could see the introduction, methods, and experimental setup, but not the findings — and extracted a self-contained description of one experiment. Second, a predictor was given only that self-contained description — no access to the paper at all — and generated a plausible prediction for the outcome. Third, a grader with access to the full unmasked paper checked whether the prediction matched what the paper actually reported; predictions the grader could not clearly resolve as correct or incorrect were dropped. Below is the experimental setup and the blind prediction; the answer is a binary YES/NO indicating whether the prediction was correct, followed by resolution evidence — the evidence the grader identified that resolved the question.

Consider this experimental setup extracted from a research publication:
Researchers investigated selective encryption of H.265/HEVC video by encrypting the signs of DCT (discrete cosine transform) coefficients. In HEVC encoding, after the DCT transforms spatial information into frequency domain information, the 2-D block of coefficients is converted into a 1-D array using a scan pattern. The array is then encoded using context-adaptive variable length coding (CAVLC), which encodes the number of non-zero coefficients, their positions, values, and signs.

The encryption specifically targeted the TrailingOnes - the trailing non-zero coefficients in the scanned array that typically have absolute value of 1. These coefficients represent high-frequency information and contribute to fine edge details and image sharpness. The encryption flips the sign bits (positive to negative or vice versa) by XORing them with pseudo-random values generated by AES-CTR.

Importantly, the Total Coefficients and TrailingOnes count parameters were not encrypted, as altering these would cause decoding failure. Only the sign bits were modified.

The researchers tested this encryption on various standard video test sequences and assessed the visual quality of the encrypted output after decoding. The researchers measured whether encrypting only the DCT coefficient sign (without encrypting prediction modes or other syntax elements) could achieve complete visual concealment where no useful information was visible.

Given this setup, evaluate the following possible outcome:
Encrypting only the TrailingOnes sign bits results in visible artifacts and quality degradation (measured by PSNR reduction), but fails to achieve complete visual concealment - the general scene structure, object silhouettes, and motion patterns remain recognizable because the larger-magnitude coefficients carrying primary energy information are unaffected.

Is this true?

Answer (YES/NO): YES